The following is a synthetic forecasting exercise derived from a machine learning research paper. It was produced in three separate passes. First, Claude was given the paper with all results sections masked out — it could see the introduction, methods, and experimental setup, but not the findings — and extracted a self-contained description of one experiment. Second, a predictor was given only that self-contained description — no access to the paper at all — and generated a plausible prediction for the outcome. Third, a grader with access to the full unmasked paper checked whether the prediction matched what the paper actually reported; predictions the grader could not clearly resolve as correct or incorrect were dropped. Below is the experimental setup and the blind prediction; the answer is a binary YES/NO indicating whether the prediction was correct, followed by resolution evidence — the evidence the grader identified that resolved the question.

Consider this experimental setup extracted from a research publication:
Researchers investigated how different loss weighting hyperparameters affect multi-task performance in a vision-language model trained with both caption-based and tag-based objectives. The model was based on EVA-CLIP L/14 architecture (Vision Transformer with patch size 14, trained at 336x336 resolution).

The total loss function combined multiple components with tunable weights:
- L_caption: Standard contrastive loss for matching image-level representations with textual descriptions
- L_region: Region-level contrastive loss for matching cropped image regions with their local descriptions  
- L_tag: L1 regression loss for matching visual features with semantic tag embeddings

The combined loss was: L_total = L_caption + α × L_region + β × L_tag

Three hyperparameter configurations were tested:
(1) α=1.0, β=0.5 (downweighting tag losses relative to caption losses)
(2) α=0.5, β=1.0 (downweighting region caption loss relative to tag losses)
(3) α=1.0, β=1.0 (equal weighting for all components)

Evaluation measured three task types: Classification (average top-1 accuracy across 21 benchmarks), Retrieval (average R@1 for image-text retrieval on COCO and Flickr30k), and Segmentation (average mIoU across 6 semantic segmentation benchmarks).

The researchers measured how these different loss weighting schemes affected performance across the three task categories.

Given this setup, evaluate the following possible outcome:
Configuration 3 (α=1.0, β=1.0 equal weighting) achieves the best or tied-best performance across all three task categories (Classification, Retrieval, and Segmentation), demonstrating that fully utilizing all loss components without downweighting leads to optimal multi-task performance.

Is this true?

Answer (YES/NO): YES